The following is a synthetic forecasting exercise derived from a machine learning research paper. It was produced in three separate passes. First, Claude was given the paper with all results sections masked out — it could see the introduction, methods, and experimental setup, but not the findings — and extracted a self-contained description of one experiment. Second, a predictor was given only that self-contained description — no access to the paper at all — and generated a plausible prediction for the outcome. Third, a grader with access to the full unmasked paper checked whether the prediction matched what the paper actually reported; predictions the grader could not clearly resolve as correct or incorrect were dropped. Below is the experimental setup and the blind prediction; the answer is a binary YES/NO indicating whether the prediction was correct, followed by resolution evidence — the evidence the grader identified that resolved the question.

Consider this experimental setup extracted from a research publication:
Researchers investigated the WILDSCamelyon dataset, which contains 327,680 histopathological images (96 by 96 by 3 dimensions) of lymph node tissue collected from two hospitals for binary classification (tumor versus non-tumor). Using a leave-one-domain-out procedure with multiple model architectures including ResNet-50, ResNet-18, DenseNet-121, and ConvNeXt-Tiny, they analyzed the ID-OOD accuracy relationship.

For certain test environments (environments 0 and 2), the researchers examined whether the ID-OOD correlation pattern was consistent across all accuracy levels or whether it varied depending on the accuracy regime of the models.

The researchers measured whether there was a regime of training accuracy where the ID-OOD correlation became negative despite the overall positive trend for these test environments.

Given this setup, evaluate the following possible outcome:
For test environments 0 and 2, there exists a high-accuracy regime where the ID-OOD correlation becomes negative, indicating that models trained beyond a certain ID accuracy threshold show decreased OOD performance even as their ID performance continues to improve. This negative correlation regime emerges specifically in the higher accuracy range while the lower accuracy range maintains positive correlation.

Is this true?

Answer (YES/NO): YES